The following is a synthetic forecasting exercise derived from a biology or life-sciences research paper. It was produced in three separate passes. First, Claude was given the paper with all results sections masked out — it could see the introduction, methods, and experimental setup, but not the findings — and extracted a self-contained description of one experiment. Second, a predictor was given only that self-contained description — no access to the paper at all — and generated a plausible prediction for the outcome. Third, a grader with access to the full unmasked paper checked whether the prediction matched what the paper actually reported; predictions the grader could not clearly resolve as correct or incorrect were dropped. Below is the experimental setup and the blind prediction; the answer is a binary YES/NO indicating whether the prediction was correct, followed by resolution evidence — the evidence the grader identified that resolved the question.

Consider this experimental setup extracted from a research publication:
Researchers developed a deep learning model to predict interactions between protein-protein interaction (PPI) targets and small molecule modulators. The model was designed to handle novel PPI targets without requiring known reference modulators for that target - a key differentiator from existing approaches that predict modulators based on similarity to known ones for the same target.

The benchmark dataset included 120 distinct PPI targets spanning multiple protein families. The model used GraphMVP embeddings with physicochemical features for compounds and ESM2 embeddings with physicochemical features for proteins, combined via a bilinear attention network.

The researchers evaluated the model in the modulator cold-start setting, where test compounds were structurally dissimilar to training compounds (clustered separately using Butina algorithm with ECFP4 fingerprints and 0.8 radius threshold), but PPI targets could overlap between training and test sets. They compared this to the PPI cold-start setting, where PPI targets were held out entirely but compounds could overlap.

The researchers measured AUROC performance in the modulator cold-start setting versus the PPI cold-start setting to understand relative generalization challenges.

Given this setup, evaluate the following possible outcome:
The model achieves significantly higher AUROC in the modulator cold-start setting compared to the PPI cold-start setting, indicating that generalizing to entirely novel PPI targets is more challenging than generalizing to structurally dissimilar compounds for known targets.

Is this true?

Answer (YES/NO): YES